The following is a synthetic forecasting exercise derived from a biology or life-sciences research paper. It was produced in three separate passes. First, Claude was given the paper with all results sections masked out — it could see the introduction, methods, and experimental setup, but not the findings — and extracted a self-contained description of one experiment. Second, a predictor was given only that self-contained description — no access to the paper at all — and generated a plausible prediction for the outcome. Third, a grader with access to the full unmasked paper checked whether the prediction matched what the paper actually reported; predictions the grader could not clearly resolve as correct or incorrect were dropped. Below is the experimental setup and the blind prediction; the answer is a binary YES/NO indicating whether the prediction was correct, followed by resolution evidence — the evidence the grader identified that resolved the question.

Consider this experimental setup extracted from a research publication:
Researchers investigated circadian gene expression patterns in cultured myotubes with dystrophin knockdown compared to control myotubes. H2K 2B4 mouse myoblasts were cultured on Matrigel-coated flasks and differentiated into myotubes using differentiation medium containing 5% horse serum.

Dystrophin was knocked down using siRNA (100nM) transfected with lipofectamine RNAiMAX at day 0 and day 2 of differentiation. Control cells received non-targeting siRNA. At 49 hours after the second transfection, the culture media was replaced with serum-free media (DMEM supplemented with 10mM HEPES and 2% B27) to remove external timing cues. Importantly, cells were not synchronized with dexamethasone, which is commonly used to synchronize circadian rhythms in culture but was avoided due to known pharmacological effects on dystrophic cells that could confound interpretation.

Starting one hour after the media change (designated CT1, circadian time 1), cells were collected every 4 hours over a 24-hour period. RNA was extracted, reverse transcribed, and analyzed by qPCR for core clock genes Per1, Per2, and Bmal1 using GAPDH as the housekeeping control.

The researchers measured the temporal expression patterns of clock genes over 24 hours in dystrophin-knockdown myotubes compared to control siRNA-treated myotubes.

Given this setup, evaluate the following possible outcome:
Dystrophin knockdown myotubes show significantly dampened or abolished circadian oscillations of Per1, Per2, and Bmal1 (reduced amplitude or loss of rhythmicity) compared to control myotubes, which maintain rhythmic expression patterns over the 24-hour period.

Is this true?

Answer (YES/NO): NO